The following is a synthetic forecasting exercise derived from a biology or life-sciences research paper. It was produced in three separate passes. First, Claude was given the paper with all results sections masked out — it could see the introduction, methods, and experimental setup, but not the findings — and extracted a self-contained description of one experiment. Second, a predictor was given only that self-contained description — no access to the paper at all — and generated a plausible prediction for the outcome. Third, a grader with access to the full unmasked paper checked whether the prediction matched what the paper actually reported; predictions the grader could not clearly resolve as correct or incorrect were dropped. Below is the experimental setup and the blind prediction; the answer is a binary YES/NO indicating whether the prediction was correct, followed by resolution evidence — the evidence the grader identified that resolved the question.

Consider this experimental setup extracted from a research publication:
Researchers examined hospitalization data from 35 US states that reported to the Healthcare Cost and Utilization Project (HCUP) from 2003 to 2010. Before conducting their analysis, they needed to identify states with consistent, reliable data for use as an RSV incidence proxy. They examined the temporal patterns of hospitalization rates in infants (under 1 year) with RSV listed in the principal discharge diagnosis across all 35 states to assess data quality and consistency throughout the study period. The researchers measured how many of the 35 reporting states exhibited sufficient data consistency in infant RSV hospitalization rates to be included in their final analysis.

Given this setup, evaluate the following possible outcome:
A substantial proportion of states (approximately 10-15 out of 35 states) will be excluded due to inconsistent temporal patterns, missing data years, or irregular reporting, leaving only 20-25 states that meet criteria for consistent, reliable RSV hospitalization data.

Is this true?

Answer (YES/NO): YES